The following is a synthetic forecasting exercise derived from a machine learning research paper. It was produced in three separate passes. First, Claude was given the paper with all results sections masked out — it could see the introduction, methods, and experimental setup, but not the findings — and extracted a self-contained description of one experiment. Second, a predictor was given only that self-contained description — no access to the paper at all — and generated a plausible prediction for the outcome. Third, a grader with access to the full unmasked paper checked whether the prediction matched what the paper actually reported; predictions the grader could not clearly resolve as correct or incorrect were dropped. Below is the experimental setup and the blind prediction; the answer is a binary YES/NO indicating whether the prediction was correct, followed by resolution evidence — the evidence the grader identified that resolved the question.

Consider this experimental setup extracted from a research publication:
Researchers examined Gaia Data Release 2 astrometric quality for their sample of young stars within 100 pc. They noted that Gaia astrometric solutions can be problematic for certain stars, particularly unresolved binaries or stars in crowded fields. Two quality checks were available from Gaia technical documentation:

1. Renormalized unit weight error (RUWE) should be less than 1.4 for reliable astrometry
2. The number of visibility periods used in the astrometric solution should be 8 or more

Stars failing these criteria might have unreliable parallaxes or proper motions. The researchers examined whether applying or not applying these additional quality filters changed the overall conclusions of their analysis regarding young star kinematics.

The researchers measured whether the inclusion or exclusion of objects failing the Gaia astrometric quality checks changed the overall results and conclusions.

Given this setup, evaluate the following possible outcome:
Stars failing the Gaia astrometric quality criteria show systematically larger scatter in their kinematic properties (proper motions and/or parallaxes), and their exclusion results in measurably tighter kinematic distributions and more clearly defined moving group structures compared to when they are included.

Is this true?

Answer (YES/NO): NO